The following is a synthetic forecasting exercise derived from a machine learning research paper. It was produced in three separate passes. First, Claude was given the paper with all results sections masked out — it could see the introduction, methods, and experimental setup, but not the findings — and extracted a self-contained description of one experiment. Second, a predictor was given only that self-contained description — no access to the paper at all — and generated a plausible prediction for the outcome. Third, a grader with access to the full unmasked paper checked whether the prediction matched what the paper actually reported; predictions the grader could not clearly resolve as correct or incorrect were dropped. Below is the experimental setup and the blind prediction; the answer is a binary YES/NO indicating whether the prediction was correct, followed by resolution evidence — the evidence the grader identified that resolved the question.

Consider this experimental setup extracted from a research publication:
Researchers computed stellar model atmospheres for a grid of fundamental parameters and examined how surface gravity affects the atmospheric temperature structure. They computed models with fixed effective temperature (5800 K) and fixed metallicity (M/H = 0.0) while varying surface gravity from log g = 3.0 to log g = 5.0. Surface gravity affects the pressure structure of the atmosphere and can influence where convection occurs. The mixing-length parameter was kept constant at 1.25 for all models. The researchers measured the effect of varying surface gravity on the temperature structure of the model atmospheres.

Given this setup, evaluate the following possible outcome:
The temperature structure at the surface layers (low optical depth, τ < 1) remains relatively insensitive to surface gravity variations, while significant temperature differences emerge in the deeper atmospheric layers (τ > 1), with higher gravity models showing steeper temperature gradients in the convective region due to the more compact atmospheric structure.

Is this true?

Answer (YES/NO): NO